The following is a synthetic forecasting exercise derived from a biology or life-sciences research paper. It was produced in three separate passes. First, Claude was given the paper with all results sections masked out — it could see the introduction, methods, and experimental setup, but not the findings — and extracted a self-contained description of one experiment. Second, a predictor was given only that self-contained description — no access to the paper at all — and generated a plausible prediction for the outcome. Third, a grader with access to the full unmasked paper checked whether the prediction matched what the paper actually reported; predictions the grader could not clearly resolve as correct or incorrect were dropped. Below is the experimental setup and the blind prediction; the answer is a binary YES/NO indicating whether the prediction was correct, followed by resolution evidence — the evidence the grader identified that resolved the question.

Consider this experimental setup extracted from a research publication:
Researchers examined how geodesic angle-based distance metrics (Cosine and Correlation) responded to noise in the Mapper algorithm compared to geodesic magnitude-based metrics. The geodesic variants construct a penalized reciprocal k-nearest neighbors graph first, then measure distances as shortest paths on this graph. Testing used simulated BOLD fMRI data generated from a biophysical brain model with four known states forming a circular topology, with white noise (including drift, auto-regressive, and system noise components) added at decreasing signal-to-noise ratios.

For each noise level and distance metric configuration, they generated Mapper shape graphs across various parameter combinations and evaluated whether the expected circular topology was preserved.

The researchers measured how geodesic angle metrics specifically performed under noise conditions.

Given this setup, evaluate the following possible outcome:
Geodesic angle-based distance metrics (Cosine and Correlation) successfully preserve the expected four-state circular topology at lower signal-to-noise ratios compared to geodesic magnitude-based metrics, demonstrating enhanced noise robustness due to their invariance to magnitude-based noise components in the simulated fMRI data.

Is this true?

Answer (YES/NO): NO